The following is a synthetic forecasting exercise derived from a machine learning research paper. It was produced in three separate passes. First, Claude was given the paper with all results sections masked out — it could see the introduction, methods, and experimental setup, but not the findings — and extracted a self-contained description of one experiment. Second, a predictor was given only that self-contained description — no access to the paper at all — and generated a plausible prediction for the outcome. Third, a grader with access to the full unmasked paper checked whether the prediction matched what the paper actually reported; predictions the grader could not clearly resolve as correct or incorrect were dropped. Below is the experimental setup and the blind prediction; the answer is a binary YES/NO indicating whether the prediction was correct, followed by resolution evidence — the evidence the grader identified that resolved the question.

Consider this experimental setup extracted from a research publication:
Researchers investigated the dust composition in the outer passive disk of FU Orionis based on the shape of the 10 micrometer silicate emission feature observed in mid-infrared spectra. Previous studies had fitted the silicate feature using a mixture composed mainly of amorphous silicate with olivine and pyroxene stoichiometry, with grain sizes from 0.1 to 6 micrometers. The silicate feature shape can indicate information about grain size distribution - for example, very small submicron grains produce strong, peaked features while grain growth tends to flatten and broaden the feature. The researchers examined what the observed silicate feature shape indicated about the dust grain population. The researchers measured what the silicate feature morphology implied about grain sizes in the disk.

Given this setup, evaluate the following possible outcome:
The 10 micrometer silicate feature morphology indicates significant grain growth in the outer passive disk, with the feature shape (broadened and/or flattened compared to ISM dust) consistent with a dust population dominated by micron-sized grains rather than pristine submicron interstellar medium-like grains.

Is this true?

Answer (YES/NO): YES